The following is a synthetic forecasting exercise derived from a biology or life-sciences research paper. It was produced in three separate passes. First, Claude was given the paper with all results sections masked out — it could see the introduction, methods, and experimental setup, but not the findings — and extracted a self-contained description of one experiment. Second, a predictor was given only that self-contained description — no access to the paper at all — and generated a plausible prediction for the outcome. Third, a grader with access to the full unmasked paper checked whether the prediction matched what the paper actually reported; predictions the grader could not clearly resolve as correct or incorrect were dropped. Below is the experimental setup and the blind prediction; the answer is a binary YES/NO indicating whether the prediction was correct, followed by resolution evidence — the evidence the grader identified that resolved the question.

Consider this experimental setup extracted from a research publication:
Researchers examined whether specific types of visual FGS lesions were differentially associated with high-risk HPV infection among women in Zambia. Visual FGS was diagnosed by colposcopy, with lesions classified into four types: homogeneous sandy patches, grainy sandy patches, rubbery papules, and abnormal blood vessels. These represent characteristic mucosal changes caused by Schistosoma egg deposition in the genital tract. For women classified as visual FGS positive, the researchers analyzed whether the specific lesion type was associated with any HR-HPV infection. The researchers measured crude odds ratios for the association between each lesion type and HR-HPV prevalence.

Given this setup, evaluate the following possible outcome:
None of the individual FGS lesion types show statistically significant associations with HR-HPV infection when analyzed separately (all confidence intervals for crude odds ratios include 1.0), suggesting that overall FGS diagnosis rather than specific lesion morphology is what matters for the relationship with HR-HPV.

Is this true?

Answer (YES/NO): NO